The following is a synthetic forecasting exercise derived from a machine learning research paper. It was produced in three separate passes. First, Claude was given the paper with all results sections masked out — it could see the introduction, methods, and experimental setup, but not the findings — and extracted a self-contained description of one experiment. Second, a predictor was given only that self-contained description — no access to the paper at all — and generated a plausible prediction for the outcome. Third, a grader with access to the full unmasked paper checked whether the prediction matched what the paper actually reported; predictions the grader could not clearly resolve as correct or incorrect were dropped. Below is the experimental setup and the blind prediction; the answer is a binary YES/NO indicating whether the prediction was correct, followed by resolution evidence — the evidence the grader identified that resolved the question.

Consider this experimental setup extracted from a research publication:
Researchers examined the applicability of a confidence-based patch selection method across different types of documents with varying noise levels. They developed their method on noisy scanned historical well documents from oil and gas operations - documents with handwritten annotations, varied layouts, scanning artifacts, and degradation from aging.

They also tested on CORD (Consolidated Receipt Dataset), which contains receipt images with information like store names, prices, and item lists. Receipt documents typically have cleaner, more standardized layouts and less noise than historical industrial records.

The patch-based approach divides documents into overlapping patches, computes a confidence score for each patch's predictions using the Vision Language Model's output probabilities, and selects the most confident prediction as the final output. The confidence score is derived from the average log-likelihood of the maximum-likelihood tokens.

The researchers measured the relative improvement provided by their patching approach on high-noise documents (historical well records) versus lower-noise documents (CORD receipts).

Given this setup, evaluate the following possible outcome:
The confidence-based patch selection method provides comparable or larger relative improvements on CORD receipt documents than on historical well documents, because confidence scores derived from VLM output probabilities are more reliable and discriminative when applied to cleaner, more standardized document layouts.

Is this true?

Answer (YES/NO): NO